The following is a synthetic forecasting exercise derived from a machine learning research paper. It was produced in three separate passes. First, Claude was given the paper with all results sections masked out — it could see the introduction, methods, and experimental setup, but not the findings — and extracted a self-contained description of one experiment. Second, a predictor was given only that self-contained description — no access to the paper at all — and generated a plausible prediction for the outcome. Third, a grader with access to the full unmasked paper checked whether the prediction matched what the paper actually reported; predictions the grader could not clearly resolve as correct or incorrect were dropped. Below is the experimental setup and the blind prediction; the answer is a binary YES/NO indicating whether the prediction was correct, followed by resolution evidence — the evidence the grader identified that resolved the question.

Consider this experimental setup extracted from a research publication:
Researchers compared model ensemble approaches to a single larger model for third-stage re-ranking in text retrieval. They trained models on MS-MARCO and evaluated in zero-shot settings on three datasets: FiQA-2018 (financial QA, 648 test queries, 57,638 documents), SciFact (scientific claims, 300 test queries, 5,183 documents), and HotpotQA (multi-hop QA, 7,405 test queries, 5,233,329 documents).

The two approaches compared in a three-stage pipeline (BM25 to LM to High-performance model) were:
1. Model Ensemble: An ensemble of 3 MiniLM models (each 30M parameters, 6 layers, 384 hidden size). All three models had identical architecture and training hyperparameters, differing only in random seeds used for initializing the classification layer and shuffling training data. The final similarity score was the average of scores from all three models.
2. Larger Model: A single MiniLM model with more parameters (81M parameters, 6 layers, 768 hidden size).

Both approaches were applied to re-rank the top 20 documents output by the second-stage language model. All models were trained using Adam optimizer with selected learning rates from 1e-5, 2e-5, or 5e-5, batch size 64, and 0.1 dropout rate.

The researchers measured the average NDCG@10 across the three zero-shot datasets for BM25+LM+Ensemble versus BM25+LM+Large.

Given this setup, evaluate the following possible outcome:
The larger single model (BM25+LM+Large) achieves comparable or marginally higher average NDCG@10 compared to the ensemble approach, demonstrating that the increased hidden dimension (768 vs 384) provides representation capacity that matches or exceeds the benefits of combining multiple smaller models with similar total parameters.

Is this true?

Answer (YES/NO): NO